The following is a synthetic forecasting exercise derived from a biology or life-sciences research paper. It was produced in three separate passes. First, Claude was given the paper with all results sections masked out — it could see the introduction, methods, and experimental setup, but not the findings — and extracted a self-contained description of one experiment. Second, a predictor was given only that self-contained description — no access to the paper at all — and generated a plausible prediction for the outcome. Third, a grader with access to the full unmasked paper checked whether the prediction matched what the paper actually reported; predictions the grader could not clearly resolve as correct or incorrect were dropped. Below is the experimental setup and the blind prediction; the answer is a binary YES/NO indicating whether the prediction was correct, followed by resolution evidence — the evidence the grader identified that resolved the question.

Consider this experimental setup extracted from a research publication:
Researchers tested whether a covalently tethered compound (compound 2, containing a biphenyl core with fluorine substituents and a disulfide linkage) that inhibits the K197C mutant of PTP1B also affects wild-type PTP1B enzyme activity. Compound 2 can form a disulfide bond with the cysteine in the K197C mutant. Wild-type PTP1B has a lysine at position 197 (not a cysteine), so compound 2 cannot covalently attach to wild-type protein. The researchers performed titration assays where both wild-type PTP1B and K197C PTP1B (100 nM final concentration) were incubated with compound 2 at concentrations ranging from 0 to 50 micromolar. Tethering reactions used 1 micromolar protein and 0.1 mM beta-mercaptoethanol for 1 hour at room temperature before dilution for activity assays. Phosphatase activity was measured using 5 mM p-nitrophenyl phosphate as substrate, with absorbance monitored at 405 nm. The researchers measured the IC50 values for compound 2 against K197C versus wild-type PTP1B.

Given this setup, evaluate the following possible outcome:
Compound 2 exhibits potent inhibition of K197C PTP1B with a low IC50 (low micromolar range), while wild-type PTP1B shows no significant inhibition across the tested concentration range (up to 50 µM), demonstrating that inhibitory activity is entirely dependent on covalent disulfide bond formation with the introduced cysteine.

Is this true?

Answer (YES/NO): YES